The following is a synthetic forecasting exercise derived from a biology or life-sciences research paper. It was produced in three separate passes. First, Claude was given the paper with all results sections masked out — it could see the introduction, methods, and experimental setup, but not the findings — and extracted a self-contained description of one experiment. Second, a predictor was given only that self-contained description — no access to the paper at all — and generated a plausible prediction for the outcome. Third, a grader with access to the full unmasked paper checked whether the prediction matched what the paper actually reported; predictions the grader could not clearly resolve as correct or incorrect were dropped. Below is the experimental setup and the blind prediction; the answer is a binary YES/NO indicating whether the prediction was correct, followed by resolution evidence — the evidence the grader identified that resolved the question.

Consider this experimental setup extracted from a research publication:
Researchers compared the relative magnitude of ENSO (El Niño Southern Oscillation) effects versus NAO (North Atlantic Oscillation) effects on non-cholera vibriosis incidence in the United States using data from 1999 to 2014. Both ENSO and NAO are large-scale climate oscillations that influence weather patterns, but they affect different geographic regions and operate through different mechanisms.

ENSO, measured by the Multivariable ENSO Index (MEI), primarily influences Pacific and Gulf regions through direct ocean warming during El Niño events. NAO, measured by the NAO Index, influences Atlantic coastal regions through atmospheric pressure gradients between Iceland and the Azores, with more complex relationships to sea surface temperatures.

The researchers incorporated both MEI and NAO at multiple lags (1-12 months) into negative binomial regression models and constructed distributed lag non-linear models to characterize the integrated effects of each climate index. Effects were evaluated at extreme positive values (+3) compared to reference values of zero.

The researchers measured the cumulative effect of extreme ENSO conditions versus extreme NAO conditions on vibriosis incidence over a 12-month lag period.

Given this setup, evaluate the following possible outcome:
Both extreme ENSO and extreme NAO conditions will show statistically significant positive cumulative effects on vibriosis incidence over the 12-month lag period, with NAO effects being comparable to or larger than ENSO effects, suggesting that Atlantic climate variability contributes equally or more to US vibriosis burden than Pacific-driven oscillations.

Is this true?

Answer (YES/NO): NO